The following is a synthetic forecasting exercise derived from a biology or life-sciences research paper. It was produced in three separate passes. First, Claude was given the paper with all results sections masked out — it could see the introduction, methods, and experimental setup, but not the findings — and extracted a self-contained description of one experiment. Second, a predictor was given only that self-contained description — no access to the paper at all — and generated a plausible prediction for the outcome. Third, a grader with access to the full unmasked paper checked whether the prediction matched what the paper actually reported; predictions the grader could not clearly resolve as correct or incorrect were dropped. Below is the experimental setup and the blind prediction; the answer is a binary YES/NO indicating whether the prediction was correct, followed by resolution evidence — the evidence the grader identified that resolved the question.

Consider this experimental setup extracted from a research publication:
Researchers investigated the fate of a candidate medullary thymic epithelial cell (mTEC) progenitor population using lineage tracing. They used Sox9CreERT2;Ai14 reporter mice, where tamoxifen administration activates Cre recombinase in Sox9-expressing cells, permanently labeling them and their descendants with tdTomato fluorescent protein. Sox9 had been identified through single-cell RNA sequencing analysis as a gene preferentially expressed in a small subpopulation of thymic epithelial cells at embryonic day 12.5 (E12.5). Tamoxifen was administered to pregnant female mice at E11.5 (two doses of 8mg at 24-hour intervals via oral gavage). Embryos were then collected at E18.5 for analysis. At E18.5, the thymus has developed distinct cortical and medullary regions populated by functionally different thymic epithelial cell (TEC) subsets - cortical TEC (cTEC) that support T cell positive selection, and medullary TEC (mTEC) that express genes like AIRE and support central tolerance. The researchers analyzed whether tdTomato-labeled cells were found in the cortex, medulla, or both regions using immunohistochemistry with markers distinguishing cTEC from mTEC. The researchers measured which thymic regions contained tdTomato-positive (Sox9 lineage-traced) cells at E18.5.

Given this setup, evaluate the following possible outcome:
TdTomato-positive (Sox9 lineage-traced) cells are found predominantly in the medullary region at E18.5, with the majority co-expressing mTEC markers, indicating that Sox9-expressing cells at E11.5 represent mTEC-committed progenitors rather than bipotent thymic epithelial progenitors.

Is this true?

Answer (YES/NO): YES